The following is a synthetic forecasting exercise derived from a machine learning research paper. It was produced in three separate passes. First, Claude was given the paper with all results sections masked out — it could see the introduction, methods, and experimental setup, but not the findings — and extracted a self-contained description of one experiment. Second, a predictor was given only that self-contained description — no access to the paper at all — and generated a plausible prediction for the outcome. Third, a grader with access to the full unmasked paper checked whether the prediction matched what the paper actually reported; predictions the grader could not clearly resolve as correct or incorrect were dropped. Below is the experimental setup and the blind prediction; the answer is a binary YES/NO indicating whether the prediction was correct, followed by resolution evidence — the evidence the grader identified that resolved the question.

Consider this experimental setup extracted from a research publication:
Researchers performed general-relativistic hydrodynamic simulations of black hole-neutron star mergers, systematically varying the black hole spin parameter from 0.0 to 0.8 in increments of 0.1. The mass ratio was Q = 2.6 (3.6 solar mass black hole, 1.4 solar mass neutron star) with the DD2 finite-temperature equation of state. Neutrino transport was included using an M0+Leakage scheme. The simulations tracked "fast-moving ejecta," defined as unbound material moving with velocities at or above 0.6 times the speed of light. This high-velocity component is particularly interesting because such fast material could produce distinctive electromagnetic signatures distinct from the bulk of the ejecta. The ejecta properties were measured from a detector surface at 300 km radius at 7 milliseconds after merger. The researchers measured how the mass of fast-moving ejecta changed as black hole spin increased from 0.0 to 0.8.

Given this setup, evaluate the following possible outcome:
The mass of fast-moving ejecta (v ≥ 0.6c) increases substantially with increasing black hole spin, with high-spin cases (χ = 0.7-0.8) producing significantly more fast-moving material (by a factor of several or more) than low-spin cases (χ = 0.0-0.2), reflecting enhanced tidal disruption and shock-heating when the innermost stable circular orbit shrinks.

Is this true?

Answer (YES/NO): YES